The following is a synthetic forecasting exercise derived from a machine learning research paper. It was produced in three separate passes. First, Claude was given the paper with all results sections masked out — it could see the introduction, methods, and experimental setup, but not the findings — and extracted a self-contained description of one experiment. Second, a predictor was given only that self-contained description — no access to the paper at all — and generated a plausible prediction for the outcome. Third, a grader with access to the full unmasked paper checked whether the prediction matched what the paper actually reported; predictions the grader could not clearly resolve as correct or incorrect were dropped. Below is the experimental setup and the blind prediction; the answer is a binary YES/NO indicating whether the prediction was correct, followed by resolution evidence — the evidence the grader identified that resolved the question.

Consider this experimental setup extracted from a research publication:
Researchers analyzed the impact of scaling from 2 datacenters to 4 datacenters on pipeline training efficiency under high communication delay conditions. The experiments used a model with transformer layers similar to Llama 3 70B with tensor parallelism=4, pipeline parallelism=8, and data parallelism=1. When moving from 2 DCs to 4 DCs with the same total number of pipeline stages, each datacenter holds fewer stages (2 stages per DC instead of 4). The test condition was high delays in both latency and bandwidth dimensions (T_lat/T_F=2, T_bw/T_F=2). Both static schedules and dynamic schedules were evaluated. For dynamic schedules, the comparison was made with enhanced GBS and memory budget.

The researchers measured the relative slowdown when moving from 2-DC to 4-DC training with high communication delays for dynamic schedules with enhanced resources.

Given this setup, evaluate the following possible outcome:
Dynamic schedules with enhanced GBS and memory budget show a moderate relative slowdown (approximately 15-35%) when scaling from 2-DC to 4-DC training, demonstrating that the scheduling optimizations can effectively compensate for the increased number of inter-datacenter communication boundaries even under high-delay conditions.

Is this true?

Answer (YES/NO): YES